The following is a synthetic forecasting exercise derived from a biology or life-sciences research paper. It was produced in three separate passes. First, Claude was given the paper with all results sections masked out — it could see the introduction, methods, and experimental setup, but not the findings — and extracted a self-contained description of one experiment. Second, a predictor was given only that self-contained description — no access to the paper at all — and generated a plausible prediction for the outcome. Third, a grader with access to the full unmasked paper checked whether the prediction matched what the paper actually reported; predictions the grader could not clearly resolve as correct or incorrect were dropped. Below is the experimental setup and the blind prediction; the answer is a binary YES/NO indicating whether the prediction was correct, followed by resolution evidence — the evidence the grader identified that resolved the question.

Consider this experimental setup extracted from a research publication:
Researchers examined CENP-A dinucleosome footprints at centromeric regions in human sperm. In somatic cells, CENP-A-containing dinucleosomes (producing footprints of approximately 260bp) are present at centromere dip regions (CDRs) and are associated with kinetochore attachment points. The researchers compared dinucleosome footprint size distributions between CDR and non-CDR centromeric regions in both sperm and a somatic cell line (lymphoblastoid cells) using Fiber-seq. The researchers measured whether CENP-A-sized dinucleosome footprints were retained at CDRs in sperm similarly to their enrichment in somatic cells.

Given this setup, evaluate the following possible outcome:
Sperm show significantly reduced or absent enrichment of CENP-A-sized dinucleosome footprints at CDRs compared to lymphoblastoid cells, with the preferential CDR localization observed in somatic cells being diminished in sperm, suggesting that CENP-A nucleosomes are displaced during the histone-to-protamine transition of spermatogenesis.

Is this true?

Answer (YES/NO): NO